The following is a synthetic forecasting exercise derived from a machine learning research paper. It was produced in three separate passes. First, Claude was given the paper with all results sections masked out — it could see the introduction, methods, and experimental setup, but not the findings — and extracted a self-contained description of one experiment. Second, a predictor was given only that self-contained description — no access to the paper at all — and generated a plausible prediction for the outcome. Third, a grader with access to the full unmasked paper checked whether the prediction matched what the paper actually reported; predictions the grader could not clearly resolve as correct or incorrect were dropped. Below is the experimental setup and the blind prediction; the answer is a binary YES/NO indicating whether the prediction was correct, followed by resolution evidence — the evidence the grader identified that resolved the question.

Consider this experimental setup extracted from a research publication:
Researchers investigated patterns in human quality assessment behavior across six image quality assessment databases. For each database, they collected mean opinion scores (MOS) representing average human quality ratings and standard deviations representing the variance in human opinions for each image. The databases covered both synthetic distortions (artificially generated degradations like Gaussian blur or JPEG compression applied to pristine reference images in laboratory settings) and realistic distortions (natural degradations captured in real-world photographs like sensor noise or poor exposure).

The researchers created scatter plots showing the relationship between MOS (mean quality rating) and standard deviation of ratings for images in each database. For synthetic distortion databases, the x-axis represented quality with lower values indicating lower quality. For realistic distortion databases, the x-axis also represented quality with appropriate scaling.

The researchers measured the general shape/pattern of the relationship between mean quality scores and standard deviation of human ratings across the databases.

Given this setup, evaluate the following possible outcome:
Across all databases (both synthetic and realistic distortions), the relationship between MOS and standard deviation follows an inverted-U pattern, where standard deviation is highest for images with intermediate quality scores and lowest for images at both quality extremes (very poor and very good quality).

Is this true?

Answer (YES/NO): YES